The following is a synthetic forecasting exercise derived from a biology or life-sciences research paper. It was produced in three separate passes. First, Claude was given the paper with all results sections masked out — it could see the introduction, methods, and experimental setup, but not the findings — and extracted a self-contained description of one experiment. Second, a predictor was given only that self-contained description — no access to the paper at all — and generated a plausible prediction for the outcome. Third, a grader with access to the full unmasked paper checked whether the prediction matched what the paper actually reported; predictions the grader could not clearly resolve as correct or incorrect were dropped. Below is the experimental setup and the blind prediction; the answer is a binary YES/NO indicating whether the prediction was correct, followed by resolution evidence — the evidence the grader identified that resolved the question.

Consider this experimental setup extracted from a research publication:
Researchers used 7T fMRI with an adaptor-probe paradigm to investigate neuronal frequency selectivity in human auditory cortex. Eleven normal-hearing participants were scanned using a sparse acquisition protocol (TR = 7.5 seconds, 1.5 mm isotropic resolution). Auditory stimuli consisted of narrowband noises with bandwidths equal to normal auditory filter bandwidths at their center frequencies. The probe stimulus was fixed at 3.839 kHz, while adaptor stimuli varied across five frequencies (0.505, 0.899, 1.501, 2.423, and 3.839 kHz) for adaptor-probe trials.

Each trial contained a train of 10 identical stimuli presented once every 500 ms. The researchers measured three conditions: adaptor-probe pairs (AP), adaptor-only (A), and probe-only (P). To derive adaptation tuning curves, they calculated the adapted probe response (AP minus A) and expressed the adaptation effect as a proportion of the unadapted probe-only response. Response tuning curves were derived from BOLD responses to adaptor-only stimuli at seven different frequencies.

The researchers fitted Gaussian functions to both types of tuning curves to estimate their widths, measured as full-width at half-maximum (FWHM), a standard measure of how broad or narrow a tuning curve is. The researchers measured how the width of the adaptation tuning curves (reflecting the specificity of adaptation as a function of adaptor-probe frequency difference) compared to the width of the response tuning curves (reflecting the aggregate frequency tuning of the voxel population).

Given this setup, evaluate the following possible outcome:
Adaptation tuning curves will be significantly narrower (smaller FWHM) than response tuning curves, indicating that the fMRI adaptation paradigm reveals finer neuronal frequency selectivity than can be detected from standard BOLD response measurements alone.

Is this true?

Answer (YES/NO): NO